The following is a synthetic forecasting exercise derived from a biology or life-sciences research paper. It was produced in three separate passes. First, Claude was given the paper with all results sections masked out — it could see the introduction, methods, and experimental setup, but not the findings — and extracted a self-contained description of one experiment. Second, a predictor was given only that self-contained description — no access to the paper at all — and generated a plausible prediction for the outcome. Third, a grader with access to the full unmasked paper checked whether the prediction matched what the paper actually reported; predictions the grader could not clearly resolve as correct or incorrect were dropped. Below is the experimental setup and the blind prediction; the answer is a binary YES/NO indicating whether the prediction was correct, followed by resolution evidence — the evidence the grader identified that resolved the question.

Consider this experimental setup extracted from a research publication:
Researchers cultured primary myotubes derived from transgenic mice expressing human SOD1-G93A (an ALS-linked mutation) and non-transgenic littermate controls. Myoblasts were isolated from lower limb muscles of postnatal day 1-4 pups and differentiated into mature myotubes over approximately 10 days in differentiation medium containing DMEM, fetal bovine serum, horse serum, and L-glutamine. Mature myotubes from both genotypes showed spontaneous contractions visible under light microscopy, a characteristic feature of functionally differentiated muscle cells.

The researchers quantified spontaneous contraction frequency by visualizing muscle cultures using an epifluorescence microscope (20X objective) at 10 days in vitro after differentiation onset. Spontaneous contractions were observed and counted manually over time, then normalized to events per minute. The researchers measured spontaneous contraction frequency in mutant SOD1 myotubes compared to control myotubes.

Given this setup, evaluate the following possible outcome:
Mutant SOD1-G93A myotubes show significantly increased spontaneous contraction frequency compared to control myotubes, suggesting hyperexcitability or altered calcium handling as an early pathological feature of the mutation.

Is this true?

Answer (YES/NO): YES